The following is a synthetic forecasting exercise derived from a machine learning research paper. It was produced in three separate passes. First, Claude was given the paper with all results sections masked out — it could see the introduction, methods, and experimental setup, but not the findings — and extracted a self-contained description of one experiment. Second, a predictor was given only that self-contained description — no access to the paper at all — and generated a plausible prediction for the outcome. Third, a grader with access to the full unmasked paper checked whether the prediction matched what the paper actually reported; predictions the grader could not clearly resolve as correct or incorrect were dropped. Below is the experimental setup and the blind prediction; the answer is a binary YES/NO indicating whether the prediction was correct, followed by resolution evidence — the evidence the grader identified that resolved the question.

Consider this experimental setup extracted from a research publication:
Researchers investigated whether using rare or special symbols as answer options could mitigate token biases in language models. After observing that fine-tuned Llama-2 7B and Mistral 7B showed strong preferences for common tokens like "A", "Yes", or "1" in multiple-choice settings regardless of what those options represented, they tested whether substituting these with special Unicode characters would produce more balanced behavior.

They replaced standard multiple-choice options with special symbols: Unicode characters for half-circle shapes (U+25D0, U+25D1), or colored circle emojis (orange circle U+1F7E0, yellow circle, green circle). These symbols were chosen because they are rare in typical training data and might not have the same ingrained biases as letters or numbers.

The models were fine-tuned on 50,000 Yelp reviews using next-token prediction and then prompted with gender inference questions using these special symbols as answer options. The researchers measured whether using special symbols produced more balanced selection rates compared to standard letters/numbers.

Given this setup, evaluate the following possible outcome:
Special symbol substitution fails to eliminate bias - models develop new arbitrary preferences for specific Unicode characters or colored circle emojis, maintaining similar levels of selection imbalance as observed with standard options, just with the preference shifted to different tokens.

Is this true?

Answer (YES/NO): YES